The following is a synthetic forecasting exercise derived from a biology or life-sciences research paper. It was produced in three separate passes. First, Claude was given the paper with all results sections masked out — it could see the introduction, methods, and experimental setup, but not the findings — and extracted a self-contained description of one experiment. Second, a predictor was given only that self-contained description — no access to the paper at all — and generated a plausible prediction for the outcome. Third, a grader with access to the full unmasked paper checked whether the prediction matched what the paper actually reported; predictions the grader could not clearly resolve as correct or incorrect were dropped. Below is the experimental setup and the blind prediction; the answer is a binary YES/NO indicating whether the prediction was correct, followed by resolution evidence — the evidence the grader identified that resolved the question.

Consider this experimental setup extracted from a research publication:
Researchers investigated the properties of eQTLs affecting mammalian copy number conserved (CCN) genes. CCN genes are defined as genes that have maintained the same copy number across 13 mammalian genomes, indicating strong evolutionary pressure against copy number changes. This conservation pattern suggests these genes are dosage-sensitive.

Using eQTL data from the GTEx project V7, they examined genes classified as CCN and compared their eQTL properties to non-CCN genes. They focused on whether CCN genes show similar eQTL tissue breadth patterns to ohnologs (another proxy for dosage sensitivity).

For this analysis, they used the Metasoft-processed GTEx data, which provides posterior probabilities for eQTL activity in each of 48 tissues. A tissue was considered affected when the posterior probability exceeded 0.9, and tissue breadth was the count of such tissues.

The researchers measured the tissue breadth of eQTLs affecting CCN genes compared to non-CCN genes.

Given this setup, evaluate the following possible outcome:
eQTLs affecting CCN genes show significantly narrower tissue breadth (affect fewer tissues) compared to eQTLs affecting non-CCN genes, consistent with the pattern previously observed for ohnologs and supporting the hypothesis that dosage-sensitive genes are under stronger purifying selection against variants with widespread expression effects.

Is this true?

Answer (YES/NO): YES